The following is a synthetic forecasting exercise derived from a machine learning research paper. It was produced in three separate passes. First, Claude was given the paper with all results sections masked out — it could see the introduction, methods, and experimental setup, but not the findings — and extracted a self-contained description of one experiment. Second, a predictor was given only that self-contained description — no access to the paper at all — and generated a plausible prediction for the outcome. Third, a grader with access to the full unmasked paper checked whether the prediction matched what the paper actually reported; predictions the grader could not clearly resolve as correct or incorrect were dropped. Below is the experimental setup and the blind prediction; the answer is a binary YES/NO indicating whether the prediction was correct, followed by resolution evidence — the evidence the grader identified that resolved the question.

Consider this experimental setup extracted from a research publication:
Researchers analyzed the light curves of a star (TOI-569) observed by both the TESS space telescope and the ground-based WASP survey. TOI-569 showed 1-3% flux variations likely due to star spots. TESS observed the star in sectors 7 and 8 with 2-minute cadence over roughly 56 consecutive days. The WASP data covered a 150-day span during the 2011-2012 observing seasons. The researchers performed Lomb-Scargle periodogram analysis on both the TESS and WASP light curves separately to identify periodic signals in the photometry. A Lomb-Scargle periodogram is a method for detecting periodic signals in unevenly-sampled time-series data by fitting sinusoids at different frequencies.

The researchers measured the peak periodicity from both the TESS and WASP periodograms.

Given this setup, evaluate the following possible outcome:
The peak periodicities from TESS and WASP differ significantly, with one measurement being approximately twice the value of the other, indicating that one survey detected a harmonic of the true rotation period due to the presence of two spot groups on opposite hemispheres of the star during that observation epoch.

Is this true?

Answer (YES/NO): NO